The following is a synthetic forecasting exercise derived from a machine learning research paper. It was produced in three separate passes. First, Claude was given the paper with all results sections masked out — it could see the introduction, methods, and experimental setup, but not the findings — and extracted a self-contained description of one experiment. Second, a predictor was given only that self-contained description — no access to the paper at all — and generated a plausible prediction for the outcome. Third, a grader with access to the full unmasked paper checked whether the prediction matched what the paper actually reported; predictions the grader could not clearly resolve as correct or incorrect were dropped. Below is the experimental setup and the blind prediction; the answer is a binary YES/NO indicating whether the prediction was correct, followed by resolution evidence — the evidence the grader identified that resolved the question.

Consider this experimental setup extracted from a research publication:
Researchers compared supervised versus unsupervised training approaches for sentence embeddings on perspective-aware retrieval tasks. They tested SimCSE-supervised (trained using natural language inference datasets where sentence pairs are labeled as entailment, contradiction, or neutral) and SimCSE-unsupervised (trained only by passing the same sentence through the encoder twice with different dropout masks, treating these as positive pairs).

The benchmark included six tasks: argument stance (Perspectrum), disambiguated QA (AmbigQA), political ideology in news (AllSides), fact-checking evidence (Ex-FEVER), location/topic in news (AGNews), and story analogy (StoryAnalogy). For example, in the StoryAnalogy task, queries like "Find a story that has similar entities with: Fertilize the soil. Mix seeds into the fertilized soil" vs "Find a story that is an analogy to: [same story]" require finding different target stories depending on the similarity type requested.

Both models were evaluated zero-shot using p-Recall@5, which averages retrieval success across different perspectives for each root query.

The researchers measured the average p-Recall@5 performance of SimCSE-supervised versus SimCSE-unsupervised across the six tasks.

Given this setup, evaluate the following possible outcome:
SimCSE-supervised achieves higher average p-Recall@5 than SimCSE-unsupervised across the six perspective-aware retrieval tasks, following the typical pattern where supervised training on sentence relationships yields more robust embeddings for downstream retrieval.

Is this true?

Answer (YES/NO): YES